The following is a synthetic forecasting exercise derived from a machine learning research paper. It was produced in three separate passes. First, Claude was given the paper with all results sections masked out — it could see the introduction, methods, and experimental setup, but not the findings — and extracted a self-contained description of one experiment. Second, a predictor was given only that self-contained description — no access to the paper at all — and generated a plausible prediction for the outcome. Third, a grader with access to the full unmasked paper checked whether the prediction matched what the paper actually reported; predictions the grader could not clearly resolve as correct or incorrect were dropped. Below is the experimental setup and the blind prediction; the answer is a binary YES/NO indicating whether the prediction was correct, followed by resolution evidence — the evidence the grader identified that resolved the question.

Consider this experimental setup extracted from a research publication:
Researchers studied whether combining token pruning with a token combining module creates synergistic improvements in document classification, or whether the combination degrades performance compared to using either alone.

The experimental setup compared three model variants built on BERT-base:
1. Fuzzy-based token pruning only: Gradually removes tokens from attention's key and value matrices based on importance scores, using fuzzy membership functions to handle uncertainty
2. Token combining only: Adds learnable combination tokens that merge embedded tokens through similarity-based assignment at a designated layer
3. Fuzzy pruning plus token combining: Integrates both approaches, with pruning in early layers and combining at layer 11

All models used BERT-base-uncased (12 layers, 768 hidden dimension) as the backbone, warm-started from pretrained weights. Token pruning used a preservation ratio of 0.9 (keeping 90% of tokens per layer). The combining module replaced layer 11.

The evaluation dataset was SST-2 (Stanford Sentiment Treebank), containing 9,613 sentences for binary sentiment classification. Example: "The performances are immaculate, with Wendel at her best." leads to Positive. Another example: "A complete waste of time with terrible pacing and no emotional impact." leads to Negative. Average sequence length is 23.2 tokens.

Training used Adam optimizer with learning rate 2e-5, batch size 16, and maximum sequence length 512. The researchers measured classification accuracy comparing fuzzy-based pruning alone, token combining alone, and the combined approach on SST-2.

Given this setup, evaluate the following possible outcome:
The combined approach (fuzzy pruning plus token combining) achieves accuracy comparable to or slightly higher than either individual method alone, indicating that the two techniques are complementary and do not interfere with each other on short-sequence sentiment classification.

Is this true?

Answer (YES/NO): YES